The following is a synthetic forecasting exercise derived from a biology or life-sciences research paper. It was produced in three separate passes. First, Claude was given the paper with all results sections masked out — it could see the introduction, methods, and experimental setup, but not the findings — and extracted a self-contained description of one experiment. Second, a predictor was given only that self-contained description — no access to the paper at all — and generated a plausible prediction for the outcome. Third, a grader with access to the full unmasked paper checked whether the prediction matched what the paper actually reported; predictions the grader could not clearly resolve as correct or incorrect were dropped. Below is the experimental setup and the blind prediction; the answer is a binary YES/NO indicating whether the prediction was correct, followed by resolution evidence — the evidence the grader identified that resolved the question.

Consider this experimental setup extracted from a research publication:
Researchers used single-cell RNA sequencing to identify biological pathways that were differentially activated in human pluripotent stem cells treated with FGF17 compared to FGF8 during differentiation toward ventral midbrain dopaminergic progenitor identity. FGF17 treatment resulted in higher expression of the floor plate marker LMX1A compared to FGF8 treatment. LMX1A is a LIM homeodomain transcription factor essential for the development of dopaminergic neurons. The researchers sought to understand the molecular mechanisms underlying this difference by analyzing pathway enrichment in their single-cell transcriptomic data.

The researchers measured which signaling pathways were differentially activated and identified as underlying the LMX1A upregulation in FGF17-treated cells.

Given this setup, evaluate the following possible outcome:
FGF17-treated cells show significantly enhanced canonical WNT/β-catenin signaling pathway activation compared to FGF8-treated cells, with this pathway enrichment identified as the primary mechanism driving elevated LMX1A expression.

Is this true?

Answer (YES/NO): NO